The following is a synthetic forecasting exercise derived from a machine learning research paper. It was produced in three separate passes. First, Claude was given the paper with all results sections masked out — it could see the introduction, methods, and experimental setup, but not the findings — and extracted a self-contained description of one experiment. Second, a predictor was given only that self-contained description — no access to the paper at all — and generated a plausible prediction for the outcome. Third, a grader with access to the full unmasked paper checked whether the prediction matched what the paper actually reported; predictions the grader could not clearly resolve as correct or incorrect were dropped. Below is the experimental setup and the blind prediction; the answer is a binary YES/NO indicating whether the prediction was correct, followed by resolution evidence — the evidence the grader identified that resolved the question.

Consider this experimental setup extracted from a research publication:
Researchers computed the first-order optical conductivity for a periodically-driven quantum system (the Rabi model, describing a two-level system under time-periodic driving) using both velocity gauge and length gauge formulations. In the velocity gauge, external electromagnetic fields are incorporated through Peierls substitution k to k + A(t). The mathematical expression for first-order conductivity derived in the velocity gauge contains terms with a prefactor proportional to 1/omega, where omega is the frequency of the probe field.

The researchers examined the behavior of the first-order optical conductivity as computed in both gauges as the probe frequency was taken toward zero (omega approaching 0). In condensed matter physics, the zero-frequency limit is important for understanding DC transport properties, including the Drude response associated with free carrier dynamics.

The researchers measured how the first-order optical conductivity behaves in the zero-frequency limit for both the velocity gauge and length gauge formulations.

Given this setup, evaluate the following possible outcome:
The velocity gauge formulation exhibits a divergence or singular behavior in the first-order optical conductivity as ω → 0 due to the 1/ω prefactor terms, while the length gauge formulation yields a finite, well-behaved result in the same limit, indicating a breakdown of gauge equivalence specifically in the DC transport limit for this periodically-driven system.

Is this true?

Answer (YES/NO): YES